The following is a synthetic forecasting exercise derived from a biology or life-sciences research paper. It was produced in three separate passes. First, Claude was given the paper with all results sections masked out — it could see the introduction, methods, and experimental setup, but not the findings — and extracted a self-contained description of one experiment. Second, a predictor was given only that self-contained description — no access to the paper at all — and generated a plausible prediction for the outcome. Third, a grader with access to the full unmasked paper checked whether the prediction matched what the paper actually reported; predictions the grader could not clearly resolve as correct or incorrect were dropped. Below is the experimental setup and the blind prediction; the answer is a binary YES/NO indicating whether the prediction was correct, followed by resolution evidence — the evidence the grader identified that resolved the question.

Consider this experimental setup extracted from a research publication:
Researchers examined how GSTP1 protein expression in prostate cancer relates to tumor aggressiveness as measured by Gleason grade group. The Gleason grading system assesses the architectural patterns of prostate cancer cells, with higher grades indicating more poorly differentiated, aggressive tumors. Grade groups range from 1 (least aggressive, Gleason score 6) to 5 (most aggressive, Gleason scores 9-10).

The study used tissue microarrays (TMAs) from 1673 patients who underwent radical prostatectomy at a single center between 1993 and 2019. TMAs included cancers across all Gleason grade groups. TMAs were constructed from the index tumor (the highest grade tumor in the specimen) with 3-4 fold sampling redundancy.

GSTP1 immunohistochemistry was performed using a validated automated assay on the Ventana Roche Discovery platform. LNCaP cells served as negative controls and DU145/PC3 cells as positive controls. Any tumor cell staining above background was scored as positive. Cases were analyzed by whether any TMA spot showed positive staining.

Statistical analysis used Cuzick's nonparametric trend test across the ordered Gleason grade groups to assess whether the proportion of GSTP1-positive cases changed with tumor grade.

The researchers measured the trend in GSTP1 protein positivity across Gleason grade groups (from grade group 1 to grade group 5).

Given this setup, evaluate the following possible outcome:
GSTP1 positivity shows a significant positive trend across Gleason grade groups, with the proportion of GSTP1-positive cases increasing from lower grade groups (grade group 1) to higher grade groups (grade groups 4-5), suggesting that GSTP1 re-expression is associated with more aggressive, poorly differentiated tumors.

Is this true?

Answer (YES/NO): NO